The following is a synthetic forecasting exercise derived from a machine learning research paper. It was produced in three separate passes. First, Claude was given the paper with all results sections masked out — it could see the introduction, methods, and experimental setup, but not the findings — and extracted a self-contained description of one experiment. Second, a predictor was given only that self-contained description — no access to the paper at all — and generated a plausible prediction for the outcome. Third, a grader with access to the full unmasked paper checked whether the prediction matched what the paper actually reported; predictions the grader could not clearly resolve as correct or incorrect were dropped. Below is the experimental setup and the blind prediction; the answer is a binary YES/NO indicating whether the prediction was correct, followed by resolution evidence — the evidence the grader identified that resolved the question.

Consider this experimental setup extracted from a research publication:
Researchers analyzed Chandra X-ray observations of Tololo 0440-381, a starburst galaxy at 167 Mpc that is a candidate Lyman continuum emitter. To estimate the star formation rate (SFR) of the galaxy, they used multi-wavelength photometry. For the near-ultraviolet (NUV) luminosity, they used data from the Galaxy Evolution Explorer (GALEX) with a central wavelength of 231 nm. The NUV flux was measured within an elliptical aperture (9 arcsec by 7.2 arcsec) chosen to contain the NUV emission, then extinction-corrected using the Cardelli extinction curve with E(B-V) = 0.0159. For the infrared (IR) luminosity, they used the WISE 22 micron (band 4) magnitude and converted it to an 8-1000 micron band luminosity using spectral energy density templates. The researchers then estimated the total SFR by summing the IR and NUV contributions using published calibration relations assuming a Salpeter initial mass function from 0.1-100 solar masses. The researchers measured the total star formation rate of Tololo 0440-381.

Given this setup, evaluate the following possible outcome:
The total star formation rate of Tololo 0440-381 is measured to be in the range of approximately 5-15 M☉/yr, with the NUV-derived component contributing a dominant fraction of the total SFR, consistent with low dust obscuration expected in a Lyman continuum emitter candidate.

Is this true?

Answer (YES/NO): NO